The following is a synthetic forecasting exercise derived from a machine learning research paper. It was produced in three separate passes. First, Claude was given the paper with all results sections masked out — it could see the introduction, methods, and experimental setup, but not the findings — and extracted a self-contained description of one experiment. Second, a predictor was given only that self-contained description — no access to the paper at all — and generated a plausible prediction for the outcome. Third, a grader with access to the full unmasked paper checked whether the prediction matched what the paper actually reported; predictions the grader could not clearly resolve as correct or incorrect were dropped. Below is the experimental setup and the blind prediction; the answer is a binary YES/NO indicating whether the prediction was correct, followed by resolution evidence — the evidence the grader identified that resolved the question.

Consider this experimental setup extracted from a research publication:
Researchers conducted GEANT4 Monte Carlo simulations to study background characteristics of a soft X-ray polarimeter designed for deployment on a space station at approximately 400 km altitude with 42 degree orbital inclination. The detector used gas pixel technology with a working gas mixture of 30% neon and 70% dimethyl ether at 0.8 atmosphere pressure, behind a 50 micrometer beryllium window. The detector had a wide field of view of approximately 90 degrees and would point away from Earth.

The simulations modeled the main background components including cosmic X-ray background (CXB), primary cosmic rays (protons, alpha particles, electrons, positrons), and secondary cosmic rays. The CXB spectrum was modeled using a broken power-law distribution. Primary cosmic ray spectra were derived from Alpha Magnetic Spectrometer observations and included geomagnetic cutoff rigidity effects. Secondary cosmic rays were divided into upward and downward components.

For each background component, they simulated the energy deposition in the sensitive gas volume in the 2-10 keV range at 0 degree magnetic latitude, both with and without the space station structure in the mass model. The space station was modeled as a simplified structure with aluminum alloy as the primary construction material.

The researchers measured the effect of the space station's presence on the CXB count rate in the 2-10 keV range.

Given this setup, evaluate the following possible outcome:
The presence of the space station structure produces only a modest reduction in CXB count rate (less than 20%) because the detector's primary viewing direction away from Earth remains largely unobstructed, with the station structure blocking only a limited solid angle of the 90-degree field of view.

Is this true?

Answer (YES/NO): NO